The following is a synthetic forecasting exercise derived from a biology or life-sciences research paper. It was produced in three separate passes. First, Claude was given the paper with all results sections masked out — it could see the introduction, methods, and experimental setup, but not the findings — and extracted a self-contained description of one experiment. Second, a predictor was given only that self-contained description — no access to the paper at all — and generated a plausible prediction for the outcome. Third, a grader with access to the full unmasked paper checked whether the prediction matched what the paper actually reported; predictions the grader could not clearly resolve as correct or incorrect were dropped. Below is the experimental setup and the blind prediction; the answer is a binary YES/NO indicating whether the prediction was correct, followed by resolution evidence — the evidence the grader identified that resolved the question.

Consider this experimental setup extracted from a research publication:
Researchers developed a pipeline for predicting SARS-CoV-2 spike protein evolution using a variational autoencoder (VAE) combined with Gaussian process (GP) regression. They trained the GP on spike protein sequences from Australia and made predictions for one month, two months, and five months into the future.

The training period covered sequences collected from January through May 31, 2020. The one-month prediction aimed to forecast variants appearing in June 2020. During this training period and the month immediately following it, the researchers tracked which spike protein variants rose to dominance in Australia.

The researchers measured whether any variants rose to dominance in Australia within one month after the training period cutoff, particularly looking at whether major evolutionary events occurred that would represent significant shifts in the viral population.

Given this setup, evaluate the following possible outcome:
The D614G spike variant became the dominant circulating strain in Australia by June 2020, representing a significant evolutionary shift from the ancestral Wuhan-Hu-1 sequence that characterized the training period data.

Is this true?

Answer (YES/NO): NO